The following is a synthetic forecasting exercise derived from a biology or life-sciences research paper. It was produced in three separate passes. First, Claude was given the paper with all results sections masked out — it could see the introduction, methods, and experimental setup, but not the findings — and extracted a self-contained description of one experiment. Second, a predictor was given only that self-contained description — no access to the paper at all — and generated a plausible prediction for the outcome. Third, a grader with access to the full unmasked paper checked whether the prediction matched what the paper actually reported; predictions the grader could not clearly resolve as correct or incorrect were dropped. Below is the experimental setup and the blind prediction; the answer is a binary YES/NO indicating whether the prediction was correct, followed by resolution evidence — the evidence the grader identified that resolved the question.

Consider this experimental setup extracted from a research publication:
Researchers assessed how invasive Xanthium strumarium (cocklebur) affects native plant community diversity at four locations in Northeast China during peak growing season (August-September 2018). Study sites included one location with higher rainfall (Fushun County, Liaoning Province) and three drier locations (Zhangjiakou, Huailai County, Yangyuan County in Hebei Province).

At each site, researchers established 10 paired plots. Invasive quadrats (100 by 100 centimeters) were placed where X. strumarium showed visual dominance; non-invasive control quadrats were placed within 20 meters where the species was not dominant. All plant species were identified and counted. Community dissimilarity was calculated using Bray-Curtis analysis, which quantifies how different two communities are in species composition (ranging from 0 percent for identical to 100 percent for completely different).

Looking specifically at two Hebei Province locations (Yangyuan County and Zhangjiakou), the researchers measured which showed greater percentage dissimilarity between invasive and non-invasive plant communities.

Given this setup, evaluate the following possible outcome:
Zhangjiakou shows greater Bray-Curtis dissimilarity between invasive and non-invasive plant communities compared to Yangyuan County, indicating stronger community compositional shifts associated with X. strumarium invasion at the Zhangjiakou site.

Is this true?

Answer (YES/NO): NO